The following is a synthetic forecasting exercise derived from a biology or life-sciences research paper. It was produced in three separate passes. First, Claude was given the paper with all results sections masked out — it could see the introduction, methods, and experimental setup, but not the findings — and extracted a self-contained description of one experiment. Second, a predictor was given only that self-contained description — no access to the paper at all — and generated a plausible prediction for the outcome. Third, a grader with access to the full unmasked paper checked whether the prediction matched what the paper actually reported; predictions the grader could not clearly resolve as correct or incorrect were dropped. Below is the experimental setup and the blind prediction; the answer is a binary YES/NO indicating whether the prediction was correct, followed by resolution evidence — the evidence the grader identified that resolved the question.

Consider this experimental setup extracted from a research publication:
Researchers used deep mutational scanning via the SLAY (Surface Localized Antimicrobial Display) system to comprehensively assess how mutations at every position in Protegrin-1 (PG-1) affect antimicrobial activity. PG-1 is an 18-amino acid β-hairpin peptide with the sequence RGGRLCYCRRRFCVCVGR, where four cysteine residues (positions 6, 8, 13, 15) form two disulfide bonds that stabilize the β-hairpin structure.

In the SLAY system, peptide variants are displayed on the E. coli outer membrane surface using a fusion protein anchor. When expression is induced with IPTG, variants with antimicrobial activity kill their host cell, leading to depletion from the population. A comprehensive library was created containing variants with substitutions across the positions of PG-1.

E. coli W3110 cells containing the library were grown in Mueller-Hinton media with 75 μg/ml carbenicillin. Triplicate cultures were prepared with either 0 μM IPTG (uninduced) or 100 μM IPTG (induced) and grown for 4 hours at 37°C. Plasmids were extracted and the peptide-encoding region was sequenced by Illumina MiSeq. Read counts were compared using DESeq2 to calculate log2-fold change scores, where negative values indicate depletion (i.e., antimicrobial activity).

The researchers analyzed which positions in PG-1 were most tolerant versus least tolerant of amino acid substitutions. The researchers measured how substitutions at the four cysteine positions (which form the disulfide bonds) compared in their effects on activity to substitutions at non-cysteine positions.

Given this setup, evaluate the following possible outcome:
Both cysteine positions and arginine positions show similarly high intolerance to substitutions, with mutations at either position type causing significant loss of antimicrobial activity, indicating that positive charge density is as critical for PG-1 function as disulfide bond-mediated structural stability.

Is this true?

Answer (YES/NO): NO